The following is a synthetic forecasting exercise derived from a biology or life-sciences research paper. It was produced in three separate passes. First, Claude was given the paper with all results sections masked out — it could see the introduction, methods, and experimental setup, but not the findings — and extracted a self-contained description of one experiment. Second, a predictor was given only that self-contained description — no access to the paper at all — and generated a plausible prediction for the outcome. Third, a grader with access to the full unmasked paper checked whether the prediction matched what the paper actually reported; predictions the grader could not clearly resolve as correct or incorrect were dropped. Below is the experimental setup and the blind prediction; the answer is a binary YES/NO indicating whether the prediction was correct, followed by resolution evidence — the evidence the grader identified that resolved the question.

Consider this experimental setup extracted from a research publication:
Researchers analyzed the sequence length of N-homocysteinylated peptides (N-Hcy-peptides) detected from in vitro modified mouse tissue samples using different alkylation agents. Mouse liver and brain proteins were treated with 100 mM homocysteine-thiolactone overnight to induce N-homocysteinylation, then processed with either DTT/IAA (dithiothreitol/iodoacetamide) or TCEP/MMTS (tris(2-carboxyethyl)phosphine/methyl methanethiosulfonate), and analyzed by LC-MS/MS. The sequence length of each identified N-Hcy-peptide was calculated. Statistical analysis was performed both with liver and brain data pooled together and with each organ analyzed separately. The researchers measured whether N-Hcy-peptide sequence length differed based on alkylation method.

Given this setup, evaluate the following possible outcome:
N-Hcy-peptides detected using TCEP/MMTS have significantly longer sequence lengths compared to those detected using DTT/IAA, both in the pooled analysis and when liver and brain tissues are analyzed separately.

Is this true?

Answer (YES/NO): NO